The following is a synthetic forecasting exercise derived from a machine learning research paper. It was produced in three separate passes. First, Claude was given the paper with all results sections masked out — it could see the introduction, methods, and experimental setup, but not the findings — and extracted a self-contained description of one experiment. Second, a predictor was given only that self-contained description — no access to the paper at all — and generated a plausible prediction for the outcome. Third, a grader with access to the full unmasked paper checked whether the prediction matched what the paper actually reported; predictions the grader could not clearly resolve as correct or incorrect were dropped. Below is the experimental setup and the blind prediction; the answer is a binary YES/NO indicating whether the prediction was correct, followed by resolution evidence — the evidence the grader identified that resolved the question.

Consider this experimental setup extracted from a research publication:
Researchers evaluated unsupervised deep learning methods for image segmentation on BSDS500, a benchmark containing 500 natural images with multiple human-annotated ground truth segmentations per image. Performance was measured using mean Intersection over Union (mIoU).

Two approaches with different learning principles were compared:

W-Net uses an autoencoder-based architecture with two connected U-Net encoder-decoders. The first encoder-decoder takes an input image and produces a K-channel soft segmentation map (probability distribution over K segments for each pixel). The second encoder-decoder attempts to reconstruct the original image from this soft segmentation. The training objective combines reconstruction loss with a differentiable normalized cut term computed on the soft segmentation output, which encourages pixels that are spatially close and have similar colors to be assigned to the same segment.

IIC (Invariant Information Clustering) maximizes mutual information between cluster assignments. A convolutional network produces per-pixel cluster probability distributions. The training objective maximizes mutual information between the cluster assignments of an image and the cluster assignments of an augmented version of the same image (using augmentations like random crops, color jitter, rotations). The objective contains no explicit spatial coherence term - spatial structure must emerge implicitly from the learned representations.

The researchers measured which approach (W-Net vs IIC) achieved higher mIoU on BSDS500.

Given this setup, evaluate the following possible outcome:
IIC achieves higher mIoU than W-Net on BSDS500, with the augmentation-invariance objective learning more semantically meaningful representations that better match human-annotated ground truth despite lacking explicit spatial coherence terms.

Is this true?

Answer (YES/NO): NO